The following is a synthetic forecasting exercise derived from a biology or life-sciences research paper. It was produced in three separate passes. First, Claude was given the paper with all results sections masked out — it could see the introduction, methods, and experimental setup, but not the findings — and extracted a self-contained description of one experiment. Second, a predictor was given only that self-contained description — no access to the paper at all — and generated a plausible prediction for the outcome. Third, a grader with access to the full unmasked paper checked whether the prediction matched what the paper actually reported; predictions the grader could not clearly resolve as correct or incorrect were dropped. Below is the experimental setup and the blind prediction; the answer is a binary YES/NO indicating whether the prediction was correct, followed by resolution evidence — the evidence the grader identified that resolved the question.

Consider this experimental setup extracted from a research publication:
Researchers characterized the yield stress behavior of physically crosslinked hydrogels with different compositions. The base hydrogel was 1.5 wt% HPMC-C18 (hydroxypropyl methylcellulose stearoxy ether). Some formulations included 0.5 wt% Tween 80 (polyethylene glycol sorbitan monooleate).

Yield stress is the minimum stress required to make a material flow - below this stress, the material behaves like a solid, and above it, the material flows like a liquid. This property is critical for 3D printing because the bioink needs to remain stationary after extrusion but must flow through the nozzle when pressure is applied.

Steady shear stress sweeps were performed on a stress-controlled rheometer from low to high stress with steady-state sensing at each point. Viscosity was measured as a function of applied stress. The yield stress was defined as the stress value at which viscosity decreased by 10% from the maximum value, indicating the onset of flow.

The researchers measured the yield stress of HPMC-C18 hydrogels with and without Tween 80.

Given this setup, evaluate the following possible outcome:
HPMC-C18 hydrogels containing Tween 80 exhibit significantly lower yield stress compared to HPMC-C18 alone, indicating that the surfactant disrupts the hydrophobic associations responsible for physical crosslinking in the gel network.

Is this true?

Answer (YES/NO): YES